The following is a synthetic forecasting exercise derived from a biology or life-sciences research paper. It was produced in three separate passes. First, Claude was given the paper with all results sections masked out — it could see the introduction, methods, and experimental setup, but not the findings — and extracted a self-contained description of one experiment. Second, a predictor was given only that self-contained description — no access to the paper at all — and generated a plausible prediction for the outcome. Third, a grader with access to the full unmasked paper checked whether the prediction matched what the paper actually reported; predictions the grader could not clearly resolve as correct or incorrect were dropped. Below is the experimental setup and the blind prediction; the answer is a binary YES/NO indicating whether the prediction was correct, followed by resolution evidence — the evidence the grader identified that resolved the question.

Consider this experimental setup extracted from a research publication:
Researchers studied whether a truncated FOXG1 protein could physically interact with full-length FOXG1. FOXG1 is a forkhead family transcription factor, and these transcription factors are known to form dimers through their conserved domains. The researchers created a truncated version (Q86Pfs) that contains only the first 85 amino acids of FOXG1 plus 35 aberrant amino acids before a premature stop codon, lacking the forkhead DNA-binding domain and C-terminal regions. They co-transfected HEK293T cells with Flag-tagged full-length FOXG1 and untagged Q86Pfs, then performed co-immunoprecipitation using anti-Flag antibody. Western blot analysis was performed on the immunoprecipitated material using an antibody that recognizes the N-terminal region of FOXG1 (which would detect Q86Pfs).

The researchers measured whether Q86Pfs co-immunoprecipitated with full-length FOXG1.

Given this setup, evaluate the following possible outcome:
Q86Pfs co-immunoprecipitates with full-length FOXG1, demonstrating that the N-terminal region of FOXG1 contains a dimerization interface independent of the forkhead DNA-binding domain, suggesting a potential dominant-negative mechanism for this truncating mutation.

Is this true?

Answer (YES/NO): YES